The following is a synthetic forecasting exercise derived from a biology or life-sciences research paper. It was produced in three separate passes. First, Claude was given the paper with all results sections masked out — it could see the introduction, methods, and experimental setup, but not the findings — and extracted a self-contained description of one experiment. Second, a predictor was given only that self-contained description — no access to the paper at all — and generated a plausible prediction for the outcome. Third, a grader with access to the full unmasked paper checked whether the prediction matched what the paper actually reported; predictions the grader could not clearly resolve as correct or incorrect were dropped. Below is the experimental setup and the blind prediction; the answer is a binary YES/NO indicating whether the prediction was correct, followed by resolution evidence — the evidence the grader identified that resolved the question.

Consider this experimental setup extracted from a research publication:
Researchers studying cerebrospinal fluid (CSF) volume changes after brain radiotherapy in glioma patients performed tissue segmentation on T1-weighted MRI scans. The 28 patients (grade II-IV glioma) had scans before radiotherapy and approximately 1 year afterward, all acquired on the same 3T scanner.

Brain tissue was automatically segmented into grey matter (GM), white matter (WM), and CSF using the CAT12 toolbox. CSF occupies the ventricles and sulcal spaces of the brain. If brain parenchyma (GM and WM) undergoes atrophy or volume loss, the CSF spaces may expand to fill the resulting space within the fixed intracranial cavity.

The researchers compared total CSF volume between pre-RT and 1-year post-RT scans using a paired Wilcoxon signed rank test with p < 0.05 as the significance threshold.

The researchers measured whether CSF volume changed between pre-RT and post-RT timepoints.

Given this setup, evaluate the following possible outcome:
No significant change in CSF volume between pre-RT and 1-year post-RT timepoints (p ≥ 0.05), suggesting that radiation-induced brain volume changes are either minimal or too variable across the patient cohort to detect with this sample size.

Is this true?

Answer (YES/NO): NO